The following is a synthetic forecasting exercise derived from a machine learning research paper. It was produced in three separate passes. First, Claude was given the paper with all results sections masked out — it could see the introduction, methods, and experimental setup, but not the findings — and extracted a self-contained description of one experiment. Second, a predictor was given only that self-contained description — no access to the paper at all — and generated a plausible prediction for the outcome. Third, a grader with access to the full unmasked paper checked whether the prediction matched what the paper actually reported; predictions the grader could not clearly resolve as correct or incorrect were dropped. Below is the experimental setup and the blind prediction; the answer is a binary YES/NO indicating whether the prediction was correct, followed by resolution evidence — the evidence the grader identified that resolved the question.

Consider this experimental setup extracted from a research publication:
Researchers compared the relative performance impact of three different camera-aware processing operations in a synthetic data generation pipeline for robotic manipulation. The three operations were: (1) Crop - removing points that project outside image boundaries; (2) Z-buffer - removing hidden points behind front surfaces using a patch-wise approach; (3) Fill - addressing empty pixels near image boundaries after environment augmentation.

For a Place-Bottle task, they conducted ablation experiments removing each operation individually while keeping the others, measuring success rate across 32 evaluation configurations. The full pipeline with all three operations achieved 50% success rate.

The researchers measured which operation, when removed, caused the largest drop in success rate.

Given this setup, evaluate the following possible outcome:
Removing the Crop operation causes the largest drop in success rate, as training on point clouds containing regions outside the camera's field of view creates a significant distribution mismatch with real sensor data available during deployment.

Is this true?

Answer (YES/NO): NO